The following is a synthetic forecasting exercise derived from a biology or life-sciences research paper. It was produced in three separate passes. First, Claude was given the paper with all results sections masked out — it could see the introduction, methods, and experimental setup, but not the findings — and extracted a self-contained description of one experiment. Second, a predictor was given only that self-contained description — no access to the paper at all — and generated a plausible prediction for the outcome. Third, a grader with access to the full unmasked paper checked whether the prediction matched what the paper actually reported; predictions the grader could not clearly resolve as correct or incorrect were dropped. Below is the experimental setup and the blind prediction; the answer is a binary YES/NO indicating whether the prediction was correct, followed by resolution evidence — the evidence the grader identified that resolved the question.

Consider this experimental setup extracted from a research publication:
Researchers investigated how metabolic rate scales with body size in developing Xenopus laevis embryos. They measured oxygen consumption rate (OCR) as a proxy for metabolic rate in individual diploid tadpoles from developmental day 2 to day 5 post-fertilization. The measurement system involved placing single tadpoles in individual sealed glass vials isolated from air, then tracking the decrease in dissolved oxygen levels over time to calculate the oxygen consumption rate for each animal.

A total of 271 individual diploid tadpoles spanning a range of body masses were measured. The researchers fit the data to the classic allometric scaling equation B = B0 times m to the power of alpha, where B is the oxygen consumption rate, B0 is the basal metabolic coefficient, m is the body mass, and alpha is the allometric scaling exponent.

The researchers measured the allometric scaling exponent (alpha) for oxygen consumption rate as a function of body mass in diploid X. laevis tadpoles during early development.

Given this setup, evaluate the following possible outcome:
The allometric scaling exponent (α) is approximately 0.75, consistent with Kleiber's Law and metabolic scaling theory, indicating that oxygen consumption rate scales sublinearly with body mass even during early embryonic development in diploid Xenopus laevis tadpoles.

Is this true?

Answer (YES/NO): NO